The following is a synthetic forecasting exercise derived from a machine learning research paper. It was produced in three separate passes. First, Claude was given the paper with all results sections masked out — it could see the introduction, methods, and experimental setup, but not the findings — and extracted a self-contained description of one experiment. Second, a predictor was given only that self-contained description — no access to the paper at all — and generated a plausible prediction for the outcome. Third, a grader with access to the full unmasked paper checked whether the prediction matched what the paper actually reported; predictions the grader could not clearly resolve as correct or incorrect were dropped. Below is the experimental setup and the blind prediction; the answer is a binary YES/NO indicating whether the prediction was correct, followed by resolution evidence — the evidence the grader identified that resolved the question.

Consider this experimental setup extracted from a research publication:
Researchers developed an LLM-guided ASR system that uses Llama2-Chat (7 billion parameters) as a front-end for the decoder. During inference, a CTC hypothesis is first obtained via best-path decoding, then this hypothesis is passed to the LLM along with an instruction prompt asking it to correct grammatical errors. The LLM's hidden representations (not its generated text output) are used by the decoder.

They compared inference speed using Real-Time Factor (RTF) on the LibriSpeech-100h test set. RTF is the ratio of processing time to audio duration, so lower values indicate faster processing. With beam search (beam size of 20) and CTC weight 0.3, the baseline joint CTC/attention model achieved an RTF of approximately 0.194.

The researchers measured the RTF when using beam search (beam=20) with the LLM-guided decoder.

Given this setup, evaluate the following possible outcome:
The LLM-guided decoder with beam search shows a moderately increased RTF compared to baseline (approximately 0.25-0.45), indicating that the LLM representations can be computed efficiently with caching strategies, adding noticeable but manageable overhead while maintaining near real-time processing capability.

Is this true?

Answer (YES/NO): NO